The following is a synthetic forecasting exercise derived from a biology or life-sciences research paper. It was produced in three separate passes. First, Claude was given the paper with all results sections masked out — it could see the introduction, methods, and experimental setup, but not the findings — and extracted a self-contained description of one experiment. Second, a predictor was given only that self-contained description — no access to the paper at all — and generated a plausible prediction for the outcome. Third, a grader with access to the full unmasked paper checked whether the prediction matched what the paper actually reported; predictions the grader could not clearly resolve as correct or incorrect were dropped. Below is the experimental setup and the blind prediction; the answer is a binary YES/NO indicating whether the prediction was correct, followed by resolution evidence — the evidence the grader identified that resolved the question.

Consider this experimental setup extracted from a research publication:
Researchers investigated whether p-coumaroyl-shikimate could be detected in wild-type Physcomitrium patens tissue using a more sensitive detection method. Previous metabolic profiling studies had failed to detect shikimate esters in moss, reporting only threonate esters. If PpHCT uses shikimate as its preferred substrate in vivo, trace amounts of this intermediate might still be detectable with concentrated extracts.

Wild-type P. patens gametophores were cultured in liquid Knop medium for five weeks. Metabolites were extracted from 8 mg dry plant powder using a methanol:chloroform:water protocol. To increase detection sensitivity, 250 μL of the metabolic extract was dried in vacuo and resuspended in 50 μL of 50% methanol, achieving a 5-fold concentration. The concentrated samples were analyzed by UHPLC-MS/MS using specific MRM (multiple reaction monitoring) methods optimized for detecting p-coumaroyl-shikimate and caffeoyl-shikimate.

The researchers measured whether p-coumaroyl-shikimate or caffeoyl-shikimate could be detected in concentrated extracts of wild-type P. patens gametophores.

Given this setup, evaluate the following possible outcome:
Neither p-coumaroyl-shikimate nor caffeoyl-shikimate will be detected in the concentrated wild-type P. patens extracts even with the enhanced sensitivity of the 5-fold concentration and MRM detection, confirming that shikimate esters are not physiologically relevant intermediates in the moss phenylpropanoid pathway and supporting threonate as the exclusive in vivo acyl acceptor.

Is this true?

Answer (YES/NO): NO